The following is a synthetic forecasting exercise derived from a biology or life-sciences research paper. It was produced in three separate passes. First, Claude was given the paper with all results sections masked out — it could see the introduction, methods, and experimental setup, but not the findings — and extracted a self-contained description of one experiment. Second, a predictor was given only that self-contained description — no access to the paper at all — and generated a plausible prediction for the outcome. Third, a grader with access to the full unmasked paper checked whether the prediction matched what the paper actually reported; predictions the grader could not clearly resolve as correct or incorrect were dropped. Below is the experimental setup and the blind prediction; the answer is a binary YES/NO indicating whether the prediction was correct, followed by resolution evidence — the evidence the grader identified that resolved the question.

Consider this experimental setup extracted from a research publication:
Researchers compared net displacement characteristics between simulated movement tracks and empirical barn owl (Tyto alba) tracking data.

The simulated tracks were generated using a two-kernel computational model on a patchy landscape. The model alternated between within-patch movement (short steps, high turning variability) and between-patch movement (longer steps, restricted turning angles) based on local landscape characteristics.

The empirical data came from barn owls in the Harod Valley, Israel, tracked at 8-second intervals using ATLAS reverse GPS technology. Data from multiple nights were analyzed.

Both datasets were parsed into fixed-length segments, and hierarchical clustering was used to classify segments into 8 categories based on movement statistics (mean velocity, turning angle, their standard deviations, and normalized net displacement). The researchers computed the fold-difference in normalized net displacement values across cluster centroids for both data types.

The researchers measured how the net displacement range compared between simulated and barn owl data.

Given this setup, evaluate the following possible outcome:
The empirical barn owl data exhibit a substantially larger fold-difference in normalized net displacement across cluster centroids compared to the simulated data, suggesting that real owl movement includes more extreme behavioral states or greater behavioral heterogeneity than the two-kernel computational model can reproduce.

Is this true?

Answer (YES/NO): NO